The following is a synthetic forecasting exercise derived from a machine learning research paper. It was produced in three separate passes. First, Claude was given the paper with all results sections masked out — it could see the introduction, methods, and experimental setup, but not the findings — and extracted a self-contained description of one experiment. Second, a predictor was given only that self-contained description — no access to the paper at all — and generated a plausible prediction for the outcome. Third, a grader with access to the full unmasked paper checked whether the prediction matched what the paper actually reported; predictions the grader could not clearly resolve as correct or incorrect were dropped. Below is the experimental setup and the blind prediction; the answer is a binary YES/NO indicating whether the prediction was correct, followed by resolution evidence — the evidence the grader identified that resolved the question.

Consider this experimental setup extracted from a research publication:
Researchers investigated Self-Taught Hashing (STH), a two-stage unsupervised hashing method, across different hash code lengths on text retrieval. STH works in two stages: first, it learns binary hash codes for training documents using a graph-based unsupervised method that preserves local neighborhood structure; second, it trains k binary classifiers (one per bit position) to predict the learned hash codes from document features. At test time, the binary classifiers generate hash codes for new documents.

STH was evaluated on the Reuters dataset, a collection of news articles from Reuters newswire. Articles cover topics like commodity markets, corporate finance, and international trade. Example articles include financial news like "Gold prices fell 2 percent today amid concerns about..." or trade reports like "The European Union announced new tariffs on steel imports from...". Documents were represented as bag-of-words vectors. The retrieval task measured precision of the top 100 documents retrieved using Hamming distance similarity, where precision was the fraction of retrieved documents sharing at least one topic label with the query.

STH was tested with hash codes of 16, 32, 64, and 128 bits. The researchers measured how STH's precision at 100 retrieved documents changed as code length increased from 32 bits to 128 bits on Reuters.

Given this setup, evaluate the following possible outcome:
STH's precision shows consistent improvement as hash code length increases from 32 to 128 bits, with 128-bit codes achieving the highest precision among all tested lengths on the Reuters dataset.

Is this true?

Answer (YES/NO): NO